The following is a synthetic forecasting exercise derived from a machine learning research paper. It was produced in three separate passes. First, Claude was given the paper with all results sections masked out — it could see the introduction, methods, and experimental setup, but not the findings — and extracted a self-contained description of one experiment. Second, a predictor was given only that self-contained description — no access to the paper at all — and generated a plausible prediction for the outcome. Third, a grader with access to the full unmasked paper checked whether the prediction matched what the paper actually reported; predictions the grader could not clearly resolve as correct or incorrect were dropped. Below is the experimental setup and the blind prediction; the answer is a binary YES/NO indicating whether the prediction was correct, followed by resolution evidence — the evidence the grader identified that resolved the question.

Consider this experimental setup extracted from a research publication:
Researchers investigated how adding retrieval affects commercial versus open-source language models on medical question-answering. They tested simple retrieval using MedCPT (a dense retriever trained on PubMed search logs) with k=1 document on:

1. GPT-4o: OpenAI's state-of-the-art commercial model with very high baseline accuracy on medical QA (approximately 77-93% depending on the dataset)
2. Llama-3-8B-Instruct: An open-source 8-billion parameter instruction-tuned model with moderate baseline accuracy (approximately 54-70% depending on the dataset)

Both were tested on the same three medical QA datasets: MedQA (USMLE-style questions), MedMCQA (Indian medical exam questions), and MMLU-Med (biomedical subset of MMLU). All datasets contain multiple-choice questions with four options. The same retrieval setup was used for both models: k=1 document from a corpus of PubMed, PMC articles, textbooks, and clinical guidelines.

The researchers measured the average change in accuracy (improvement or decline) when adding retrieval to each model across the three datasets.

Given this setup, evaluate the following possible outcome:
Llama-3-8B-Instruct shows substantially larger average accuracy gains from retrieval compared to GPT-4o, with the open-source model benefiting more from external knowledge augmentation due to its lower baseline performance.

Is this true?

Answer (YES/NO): NO